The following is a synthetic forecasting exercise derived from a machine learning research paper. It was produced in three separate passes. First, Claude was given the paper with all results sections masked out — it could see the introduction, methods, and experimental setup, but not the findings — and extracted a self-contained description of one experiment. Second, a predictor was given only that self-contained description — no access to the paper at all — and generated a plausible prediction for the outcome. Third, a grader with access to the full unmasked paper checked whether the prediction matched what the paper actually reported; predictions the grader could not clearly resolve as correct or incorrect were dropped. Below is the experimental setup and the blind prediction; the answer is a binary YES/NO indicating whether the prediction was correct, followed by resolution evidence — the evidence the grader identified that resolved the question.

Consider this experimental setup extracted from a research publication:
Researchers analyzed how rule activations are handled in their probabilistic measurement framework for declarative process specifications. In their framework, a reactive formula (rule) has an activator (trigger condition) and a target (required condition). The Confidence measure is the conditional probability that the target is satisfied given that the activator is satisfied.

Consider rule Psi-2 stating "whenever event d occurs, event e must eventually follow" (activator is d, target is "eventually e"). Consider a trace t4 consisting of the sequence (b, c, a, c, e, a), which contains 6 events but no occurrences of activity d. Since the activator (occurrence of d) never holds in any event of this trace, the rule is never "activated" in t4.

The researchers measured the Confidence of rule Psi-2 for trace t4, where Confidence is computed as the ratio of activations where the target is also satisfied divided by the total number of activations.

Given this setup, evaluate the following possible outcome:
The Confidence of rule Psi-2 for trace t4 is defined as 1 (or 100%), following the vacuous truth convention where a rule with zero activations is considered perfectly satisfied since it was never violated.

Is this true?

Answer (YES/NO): NO